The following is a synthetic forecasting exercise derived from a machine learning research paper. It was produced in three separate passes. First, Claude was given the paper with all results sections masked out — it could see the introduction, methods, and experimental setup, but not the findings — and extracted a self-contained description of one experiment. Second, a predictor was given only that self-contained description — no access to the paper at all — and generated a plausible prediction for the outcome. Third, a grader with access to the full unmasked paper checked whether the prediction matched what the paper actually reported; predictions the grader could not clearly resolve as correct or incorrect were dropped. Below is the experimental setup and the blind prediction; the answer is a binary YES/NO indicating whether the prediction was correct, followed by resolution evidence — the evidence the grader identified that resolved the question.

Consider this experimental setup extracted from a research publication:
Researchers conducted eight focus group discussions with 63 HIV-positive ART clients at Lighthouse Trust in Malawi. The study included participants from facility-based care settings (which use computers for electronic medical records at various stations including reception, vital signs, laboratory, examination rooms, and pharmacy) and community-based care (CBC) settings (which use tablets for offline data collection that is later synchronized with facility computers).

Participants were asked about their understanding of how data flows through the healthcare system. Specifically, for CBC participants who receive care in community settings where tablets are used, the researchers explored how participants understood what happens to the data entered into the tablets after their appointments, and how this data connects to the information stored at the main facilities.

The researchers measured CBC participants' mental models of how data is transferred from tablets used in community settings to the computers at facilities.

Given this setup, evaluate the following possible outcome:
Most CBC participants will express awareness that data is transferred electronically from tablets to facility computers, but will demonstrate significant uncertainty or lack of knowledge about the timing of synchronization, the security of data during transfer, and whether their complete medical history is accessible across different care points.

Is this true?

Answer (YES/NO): NO